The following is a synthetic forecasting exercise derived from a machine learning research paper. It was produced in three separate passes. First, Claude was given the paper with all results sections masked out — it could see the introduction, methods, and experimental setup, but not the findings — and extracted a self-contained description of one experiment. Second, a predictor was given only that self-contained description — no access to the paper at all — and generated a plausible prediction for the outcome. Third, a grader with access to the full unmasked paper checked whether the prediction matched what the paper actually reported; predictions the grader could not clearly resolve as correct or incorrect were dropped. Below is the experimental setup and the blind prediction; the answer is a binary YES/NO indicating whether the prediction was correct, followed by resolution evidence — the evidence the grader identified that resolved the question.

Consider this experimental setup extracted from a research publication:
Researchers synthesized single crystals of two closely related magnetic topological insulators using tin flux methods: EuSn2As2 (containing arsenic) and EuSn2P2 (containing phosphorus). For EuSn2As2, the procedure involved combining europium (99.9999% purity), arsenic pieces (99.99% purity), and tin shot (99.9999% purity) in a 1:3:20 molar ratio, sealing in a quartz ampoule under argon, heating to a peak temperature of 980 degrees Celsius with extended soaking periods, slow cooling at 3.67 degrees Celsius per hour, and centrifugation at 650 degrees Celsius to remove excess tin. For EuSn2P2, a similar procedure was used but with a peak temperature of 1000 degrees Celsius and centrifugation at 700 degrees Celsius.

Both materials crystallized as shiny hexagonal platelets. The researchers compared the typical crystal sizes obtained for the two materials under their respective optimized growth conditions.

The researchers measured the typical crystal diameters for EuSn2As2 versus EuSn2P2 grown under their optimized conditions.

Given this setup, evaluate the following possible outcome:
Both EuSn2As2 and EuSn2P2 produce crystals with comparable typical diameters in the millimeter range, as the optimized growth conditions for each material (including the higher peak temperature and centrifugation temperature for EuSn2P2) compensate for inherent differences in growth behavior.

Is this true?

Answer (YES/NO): NO